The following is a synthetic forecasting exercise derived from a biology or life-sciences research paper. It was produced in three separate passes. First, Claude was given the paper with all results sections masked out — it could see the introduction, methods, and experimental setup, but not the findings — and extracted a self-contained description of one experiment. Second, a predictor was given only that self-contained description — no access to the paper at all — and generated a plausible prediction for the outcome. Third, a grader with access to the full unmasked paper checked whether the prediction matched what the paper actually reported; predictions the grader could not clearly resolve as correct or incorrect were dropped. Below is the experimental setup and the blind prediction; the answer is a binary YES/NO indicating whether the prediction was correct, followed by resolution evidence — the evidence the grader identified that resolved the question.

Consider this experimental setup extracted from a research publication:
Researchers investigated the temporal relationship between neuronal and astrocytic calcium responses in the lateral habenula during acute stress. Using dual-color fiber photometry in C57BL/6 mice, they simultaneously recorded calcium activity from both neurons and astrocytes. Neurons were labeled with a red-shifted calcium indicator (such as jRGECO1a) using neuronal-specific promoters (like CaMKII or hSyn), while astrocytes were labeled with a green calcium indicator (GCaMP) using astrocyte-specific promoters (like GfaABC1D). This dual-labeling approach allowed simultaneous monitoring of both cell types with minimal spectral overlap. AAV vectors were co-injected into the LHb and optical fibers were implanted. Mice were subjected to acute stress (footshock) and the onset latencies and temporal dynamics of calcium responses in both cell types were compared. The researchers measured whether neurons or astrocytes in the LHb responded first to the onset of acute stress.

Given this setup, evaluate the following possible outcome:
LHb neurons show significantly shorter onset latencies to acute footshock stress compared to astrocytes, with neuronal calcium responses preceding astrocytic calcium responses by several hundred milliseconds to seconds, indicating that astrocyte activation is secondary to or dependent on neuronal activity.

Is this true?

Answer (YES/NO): YES